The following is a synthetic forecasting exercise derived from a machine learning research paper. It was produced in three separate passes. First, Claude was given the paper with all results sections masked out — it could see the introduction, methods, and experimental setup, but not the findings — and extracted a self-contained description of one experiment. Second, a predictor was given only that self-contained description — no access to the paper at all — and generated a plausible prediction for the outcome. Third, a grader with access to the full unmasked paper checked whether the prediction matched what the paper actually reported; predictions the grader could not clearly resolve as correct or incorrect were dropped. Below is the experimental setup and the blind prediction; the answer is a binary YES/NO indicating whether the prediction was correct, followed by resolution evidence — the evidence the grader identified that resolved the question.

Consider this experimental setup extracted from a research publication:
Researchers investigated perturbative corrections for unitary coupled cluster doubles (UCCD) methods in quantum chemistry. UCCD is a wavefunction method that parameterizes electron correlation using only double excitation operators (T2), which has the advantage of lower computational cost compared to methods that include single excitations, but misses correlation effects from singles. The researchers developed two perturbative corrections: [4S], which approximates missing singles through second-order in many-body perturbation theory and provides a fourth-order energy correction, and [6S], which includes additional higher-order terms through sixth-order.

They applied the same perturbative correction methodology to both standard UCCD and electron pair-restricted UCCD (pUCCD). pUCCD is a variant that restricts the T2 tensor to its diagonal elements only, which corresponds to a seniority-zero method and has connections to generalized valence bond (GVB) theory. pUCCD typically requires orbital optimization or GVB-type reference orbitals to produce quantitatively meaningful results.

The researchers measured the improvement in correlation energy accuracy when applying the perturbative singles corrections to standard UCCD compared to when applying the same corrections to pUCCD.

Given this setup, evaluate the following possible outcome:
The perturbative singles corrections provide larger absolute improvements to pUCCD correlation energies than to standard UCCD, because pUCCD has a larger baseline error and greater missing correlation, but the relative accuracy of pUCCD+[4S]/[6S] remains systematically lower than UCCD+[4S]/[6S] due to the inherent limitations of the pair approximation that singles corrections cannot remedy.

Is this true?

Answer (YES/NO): NO